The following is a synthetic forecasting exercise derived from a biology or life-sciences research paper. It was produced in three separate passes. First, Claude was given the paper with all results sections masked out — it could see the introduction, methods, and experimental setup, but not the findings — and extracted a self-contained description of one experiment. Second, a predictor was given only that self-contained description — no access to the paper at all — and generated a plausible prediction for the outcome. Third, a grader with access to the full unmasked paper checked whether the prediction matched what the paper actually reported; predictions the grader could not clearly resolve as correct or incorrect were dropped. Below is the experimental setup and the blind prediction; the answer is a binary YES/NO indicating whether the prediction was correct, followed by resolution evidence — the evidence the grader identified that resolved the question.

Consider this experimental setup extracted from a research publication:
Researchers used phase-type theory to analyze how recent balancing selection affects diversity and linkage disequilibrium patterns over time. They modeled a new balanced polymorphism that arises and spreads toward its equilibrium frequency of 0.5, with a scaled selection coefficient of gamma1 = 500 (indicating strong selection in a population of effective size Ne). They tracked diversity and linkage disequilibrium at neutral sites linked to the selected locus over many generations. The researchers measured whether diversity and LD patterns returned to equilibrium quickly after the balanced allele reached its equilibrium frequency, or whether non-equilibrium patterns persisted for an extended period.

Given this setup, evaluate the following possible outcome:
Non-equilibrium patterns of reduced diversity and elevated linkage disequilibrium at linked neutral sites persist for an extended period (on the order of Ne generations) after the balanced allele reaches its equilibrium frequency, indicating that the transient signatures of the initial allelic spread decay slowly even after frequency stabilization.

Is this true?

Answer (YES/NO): YES